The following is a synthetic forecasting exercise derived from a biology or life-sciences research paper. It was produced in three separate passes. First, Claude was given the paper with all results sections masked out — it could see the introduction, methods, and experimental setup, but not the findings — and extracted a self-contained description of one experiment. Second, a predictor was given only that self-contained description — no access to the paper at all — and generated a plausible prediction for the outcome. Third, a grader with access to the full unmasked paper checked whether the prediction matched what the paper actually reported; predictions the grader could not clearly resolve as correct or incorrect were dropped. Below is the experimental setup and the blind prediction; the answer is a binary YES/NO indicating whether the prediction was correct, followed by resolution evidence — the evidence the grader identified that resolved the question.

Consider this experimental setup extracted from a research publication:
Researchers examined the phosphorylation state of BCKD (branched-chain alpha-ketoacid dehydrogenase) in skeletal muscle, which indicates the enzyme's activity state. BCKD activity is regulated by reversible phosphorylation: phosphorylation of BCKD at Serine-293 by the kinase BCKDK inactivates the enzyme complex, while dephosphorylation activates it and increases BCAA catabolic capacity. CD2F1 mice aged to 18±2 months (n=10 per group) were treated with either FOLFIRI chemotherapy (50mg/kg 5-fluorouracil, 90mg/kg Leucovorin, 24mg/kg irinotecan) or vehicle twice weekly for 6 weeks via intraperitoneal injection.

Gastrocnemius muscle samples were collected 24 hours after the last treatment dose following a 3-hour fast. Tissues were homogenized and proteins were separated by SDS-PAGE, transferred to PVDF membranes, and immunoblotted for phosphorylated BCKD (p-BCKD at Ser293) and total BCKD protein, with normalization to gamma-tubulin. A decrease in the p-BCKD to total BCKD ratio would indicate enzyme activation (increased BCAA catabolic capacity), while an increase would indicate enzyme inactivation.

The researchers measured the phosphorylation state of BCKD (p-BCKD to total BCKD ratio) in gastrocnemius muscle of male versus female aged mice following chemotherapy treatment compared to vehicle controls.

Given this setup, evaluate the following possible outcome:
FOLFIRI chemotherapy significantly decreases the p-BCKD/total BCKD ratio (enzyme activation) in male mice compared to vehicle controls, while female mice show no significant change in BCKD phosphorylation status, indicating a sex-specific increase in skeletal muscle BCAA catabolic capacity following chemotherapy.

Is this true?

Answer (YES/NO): YES